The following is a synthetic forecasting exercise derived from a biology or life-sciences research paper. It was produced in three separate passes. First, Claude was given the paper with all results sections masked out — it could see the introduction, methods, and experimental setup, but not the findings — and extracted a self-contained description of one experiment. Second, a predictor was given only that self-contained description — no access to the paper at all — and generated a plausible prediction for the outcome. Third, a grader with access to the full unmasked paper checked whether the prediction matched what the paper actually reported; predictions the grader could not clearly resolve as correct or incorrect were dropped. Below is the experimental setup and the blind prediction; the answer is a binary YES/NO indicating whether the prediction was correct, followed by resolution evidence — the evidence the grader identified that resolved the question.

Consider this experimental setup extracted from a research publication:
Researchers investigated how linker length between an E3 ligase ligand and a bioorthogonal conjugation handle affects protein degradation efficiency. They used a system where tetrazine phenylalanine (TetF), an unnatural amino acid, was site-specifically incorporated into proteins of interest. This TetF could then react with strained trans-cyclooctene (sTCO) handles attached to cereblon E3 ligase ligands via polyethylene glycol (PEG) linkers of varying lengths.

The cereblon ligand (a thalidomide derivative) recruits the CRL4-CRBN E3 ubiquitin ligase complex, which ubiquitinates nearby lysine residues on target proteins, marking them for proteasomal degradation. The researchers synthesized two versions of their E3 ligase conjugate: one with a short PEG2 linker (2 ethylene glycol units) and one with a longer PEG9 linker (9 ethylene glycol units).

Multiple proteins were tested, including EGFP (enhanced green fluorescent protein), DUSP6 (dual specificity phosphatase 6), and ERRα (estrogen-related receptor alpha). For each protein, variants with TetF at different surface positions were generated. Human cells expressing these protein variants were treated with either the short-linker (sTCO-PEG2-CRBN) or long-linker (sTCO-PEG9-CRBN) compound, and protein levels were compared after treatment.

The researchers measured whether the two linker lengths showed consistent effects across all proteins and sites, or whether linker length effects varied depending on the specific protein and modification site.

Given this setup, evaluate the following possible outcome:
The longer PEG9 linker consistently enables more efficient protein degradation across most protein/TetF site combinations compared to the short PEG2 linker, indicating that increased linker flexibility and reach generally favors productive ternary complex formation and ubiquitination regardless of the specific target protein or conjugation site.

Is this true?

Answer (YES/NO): NO